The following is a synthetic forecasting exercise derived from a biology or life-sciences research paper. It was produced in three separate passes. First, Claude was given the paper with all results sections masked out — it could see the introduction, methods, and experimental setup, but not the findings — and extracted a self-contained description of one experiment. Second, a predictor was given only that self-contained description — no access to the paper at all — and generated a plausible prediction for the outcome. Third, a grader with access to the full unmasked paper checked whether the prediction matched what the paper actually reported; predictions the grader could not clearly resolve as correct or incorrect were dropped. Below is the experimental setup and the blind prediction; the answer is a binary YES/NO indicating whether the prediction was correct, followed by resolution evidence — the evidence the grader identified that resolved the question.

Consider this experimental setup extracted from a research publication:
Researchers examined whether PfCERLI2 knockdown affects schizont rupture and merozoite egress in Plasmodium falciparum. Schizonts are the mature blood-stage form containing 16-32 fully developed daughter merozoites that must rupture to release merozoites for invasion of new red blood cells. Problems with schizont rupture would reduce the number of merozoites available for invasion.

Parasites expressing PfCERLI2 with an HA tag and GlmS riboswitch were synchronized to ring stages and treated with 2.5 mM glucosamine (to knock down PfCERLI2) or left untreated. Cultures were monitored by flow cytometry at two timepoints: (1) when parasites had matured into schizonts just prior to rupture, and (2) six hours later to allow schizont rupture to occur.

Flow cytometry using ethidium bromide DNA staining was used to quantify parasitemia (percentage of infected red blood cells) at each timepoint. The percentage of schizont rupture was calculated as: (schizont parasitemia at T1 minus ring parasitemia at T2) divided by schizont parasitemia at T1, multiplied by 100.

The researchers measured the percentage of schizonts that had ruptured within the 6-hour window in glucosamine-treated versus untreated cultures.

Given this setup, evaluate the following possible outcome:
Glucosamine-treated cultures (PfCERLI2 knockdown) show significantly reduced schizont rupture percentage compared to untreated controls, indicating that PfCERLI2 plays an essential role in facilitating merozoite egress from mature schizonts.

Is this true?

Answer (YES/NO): NO